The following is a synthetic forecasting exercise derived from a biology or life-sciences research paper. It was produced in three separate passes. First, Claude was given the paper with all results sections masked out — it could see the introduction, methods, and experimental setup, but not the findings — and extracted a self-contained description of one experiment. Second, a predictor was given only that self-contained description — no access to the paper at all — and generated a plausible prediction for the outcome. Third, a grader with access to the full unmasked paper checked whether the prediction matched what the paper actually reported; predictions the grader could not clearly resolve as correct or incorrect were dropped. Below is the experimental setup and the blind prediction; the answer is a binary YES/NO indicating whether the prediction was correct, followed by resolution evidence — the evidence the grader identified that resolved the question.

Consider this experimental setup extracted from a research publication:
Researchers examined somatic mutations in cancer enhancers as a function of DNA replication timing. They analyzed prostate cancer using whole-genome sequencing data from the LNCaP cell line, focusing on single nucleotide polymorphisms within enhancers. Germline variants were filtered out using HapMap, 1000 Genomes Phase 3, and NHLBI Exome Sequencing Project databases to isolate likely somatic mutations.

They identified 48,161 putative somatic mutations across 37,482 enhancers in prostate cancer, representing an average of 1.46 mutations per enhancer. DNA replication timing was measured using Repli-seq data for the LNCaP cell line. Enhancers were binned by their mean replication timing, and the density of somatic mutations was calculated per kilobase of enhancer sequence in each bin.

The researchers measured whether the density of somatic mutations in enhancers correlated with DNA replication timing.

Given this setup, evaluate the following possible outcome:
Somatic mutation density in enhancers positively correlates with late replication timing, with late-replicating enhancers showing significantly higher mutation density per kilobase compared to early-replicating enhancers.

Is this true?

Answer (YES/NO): YES